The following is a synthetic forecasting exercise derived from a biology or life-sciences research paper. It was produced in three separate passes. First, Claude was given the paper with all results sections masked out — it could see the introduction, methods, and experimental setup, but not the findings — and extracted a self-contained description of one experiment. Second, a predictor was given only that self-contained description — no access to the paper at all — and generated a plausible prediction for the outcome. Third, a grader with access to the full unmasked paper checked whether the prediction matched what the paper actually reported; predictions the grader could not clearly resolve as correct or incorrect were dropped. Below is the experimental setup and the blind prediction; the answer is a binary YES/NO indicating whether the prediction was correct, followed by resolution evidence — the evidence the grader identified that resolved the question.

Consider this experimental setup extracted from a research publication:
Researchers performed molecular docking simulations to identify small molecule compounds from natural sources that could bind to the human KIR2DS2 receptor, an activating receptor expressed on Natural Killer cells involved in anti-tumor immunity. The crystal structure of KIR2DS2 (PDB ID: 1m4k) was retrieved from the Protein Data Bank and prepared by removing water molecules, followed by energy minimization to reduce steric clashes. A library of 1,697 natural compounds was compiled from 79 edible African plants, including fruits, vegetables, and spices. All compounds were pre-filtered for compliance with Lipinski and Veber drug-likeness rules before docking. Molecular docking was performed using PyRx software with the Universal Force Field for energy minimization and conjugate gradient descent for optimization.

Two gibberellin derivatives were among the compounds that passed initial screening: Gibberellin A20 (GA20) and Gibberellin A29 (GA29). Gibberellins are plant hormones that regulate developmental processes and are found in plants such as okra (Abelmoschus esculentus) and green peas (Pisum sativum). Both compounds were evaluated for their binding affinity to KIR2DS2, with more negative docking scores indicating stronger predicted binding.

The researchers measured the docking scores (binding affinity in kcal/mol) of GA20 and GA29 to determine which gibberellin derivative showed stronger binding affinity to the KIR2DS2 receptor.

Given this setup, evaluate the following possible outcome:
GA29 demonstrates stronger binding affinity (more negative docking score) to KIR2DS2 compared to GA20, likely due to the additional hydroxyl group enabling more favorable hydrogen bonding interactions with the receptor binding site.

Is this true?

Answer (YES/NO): YES